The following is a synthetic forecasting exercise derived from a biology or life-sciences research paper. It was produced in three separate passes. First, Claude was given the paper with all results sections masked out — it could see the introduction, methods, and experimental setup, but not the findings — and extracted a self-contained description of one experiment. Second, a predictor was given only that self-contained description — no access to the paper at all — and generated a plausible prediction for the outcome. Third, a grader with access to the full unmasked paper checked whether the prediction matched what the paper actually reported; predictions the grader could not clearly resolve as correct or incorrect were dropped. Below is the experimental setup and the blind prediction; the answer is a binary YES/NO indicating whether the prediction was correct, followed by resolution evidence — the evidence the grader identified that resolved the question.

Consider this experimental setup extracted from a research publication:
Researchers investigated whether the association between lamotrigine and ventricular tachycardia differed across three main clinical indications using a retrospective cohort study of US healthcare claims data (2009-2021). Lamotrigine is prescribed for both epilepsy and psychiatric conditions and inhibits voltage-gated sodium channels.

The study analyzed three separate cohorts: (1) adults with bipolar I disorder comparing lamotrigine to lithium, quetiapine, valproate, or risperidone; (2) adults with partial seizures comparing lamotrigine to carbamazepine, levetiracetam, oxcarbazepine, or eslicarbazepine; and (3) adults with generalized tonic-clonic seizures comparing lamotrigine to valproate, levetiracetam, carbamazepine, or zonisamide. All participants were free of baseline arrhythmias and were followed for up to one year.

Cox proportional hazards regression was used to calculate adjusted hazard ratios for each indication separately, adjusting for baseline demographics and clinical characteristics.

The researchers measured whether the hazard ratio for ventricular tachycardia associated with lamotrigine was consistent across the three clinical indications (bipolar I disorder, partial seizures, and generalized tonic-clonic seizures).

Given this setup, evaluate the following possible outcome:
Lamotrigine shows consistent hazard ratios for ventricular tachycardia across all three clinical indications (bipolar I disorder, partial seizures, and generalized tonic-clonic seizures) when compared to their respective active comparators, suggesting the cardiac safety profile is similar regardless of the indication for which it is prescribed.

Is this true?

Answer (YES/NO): NO